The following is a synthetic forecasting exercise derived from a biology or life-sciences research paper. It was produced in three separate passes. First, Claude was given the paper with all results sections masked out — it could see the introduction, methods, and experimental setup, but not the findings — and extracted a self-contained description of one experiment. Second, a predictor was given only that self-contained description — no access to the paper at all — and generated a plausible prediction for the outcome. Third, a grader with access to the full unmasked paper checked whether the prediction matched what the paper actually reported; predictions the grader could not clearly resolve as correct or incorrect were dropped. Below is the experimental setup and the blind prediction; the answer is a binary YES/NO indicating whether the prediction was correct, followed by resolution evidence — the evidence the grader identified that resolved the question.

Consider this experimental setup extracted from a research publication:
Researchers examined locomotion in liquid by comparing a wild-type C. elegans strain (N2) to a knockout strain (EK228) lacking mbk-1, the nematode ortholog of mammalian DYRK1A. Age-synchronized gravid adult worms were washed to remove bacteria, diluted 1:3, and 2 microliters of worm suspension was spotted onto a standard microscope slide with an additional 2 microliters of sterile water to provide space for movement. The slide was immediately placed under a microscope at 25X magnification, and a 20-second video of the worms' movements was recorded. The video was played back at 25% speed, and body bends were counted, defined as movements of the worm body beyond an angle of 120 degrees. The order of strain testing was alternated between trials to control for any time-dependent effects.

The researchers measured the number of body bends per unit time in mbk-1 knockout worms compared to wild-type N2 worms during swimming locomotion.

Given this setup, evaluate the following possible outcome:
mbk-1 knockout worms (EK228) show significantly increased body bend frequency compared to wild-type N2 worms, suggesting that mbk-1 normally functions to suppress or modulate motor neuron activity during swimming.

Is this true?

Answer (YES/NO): NO